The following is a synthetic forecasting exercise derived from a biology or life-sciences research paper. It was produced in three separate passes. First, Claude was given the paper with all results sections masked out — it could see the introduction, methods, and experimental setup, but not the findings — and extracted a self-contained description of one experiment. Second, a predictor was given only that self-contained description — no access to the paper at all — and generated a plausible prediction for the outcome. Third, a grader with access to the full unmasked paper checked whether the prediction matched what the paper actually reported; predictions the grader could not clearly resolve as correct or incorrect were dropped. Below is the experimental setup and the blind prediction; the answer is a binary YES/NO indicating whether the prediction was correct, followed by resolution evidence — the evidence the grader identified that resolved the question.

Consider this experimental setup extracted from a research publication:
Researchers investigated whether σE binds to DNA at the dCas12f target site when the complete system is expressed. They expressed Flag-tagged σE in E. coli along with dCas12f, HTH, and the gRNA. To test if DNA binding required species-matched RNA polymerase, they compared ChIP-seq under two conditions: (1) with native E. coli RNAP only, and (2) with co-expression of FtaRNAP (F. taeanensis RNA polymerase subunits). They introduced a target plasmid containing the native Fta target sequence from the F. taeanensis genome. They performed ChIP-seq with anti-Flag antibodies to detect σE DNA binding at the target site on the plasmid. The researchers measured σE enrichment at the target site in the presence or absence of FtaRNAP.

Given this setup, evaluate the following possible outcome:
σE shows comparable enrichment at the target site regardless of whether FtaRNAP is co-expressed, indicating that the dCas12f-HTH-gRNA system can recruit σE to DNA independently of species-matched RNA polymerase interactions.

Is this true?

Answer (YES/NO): NO